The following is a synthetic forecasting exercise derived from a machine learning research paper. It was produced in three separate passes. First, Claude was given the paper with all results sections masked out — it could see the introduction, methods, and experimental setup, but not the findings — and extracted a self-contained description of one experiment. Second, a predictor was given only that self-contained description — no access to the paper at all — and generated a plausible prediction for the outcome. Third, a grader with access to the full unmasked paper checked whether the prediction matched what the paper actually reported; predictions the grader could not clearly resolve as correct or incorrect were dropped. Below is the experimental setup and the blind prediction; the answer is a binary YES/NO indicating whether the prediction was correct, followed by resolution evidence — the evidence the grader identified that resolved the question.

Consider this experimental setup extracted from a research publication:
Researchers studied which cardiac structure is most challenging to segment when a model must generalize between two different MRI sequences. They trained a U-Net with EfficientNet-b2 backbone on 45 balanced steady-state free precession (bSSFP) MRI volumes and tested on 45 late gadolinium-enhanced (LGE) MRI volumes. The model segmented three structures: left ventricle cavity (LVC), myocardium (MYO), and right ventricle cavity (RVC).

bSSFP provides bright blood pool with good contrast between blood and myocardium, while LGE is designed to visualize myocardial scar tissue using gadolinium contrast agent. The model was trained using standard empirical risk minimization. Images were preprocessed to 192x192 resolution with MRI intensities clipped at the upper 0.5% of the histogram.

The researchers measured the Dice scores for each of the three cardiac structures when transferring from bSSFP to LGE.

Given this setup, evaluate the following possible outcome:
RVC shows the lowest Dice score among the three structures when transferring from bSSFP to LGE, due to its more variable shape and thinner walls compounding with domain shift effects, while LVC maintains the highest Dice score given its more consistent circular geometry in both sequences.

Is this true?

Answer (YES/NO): NO